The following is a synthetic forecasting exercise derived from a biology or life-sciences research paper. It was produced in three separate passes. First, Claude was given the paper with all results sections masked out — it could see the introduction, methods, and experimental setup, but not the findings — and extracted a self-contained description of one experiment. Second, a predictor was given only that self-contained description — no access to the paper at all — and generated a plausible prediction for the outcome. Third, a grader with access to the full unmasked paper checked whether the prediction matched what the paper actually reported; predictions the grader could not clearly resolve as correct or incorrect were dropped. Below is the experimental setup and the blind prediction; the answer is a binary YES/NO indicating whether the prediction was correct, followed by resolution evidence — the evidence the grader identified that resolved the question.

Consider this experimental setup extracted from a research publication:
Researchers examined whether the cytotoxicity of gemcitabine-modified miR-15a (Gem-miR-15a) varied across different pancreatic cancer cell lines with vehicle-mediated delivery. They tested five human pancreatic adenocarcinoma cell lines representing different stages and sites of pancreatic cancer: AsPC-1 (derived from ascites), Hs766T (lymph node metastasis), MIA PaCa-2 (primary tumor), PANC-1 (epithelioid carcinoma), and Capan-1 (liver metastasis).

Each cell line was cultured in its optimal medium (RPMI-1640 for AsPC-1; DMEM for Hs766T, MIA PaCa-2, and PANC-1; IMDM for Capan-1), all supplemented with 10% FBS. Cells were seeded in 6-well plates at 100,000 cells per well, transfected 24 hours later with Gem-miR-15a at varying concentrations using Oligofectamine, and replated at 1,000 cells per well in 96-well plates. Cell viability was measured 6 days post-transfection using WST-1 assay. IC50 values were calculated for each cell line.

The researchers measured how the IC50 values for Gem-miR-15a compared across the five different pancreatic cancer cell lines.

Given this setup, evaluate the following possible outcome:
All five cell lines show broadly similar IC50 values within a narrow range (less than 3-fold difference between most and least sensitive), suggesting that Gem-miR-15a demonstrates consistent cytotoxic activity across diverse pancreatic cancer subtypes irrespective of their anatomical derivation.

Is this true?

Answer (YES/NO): YES